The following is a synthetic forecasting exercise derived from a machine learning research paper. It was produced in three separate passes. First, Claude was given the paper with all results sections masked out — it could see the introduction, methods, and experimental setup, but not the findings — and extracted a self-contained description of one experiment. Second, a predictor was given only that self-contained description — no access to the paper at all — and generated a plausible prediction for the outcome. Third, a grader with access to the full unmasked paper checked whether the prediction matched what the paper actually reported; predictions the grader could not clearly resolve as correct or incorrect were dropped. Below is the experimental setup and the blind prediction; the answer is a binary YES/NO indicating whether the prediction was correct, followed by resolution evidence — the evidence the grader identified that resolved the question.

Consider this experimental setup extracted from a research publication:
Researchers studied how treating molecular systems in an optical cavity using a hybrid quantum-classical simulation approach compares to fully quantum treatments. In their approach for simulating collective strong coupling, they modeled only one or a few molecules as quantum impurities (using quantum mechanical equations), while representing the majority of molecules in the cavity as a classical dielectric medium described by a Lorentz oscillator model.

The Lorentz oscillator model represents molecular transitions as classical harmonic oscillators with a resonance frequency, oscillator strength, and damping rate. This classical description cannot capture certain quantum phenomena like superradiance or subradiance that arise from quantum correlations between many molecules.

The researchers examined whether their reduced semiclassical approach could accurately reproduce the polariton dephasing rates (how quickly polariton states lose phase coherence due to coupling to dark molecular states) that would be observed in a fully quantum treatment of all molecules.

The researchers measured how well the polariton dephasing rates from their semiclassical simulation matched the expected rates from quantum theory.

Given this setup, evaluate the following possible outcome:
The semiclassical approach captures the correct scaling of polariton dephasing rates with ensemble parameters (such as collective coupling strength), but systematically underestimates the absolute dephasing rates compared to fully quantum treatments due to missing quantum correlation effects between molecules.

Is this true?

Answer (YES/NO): NO